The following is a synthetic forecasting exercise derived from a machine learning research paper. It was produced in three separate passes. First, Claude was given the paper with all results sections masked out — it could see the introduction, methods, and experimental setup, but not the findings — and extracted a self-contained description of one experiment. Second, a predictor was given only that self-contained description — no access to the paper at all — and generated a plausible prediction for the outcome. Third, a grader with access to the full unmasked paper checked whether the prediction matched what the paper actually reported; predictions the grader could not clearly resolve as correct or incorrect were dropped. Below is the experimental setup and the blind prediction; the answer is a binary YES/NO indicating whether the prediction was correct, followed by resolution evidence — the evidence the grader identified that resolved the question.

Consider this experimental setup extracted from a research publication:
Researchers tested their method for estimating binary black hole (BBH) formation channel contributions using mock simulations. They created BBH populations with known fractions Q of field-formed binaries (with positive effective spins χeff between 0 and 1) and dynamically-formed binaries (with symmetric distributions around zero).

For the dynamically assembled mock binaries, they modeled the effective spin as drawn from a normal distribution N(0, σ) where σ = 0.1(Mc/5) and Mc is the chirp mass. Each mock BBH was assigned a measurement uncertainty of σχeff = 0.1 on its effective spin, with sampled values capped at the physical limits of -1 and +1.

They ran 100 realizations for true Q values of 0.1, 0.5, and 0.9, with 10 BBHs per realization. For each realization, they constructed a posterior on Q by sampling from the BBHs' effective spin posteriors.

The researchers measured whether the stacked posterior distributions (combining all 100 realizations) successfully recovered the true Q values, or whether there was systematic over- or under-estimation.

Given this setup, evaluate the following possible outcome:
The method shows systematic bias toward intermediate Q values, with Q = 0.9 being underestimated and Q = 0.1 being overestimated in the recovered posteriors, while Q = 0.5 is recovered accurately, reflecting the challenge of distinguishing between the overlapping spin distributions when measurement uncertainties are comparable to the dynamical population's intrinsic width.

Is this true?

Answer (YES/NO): NO